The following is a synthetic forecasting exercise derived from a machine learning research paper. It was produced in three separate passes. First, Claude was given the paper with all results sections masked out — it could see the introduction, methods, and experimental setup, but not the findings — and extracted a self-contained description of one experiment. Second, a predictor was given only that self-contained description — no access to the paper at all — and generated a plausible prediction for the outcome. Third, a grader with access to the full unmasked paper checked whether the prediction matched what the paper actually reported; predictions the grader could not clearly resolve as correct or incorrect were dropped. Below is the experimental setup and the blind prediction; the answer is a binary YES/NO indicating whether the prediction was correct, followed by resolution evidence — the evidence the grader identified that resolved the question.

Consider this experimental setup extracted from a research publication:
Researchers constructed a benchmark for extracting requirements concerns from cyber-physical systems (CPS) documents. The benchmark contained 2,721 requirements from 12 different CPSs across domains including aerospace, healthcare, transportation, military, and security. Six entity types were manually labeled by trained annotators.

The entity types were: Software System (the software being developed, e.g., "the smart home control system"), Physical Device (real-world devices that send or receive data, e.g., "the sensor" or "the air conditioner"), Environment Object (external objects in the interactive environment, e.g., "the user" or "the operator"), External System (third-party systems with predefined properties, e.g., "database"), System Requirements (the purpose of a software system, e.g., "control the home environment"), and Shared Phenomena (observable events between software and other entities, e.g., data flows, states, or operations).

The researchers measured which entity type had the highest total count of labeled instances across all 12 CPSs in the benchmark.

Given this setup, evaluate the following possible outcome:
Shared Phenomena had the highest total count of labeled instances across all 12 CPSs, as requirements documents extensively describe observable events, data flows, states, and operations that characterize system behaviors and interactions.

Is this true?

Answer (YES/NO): YES